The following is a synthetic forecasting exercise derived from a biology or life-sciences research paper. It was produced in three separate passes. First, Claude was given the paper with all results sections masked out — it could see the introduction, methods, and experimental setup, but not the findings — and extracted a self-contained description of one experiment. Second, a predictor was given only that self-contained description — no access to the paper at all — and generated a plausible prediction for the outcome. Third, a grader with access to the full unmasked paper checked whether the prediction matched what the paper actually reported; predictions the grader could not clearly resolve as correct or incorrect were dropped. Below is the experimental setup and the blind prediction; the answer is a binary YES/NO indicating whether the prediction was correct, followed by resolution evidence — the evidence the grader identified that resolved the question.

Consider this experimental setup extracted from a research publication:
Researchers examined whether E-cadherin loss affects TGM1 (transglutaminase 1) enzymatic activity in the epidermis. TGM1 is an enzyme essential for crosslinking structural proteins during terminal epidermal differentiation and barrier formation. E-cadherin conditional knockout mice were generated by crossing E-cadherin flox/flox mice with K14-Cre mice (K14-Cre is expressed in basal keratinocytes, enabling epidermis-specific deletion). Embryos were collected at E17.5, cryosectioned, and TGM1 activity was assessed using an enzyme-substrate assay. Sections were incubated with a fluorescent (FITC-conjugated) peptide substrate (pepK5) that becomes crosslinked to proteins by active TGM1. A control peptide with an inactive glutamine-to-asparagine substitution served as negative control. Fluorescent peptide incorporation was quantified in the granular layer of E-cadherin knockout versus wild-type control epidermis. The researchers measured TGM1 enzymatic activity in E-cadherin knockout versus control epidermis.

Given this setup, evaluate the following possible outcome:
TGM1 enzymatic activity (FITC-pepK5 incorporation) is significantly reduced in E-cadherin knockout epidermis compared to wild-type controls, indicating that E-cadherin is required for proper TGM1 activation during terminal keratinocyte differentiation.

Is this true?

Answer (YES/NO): YES